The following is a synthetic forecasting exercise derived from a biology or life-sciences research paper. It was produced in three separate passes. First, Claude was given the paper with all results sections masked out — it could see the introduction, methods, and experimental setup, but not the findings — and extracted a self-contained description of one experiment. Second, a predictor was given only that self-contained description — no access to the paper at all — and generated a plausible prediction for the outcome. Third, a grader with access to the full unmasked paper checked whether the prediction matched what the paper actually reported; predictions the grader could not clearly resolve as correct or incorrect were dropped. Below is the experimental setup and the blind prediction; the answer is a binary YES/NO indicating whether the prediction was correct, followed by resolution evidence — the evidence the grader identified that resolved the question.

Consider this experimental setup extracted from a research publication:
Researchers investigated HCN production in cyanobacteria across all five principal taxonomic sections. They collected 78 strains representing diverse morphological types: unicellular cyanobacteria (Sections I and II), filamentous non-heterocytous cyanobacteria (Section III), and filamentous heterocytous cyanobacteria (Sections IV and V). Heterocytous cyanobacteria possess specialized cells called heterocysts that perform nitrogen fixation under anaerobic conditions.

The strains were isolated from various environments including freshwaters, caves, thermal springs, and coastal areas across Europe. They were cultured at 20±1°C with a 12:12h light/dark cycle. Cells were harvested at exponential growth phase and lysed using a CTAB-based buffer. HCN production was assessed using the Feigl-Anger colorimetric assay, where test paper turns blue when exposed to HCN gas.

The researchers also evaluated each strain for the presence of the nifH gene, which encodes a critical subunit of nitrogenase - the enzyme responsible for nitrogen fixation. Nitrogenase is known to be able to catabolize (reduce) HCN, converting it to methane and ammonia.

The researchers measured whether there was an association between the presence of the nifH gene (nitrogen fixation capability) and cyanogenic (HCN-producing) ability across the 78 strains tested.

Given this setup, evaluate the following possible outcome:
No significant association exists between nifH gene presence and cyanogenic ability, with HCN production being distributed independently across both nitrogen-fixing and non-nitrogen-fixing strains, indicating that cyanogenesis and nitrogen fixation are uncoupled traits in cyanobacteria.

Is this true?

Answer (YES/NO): NO